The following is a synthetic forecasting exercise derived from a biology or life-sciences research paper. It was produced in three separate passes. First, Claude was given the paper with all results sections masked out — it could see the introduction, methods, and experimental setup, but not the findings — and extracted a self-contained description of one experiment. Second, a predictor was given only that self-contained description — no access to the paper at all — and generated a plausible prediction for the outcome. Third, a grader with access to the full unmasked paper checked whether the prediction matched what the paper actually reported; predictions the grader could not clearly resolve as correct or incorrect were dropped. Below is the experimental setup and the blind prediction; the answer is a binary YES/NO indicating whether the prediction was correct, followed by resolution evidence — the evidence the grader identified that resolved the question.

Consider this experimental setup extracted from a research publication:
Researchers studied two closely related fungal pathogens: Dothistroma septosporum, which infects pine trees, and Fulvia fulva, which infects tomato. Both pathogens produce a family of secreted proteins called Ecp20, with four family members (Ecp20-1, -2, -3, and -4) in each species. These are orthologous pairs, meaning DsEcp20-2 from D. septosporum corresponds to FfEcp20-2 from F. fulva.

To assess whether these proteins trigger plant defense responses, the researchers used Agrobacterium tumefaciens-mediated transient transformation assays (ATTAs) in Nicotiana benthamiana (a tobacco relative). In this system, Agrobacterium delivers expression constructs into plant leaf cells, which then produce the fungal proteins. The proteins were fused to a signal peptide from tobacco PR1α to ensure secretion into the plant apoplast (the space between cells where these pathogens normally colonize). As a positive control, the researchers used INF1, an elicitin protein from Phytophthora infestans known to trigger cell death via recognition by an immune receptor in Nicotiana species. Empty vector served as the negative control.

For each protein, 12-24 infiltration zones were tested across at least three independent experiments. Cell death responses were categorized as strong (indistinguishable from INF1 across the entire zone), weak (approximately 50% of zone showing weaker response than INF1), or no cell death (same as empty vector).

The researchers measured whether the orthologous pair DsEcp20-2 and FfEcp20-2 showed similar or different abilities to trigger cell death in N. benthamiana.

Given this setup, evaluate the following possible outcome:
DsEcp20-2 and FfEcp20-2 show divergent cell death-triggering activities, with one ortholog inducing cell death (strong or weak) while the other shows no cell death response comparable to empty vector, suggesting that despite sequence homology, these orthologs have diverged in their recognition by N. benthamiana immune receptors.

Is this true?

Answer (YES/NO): YES